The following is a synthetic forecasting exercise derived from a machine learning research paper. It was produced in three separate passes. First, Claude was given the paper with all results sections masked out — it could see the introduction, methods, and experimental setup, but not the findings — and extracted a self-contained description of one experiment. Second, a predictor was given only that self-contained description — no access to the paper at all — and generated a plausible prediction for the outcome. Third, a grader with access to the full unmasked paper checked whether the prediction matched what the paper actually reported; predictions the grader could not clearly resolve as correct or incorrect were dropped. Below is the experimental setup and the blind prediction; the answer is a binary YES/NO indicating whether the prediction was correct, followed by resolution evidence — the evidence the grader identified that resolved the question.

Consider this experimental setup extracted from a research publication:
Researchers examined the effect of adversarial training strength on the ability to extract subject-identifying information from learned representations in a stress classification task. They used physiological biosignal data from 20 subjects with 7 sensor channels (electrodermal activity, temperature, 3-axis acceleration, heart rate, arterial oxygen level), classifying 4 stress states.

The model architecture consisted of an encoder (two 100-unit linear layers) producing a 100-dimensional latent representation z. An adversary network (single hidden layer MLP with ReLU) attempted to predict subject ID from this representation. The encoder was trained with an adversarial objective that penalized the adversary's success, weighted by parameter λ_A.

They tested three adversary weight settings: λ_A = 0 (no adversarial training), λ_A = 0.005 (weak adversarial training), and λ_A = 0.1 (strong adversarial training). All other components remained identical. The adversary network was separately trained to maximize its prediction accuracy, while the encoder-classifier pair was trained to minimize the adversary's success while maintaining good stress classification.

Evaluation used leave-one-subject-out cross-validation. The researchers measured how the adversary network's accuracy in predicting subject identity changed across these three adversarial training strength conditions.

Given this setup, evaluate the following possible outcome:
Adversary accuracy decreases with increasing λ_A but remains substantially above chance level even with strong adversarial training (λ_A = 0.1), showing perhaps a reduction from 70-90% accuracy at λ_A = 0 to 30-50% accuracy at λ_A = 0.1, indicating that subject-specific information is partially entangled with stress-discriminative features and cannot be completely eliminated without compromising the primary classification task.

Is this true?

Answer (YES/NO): NO